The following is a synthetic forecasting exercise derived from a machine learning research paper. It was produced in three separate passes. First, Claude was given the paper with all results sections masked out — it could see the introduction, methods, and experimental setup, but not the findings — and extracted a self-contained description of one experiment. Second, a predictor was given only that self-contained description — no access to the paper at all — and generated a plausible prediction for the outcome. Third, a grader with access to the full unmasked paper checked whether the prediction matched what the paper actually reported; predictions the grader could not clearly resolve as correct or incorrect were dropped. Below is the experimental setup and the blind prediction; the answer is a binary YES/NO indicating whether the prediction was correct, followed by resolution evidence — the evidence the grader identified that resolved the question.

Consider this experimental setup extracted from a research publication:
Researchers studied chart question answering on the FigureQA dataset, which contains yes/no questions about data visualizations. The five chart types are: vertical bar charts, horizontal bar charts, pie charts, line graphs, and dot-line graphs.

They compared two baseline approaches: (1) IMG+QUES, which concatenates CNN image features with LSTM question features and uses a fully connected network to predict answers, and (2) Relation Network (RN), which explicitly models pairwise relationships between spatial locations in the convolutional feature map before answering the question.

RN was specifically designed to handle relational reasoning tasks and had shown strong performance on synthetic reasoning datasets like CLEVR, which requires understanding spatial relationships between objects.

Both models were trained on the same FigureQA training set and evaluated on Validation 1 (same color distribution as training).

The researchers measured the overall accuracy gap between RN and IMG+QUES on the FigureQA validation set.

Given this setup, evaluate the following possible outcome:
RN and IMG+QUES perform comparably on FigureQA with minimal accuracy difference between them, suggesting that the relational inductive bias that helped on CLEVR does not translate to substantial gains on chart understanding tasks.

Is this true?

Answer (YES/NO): NO